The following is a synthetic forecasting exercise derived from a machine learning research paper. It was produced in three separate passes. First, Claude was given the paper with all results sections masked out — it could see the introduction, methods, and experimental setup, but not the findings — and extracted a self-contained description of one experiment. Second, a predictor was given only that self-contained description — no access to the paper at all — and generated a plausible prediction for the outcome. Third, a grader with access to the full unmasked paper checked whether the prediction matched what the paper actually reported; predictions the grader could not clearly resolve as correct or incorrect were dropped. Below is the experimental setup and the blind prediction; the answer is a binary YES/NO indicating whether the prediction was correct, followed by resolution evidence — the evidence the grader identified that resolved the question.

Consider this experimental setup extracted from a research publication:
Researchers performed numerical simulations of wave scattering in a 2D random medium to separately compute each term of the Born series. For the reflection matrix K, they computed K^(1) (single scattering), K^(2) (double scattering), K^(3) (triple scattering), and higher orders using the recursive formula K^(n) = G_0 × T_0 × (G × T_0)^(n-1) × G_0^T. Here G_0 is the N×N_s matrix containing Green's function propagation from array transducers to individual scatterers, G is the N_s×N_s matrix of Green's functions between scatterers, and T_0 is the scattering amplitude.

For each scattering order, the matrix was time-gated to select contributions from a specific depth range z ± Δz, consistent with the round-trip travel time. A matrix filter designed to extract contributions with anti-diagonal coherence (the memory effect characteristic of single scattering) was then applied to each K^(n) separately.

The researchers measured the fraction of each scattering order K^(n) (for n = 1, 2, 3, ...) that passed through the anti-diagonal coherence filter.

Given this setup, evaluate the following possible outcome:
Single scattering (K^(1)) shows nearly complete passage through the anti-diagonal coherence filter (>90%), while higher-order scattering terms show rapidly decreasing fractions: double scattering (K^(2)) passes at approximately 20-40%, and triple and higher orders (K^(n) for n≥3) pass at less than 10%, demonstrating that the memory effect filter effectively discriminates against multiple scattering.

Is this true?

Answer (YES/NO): NO